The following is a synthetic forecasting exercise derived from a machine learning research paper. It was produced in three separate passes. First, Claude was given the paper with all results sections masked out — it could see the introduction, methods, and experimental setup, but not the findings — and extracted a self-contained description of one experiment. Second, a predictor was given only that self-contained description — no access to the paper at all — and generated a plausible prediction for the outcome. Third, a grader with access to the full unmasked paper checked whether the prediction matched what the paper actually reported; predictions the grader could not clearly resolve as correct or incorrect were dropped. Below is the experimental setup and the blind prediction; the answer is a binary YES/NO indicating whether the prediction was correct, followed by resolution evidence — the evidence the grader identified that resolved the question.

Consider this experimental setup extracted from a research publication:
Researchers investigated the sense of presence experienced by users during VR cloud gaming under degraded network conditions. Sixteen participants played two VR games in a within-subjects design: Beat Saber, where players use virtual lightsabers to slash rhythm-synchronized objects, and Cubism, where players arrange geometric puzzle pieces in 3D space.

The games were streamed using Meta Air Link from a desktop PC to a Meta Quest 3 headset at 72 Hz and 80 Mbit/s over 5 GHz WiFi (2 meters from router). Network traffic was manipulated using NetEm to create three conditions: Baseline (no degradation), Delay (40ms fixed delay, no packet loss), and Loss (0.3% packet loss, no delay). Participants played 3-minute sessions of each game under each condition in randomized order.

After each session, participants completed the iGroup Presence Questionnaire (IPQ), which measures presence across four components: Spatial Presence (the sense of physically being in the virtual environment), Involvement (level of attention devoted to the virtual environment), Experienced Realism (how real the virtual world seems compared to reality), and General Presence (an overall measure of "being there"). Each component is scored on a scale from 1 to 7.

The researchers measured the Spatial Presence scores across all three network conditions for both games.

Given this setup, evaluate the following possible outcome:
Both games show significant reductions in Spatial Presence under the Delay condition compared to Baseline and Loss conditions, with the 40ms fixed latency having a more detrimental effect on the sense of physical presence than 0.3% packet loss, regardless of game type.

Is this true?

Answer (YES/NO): NO